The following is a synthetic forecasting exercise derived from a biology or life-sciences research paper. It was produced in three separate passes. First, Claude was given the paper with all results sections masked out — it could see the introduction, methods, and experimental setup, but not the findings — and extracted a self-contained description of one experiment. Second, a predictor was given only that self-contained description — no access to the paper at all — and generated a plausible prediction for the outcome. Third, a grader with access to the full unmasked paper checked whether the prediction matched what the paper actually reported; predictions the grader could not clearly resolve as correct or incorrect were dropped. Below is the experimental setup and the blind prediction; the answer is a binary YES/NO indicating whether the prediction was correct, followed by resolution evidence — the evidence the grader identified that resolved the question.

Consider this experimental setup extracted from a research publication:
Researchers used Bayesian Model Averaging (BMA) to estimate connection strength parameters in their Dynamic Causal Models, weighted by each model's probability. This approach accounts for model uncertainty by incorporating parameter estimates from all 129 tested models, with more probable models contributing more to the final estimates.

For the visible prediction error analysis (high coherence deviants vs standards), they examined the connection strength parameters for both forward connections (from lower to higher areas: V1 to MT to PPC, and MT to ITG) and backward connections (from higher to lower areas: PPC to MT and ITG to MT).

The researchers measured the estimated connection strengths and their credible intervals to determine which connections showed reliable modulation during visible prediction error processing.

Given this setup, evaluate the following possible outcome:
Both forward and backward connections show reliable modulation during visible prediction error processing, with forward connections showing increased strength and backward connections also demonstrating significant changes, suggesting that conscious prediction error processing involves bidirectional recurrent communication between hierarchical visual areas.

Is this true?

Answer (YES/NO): NO